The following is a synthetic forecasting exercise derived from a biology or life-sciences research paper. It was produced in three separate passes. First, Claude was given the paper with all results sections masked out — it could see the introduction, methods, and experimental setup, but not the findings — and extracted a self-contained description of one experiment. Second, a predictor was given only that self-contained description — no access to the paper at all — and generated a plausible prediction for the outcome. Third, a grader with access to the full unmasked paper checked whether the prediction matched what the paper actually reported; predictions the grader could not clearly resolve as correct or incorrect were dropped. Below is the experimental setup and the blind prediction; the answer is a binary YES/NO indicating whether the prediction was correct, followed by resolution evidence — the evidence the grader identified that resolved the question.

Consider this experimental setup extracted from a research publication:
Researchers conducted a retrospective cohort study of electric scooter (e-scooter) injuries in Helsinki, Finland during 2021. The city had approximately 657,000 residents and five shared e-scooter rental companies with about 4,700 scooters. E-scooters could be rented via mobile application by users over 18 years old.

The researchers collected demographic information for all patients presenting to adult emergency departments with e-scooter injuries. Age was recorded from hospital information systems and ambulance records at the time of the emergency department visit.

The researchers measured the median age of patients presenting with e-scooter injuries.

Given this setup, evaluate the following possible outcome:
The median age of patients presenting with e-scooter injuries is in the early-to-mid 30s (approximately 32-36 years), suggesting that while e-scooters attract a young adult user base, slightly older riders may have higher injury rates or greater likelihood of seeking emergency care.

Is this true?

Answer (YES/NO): NO